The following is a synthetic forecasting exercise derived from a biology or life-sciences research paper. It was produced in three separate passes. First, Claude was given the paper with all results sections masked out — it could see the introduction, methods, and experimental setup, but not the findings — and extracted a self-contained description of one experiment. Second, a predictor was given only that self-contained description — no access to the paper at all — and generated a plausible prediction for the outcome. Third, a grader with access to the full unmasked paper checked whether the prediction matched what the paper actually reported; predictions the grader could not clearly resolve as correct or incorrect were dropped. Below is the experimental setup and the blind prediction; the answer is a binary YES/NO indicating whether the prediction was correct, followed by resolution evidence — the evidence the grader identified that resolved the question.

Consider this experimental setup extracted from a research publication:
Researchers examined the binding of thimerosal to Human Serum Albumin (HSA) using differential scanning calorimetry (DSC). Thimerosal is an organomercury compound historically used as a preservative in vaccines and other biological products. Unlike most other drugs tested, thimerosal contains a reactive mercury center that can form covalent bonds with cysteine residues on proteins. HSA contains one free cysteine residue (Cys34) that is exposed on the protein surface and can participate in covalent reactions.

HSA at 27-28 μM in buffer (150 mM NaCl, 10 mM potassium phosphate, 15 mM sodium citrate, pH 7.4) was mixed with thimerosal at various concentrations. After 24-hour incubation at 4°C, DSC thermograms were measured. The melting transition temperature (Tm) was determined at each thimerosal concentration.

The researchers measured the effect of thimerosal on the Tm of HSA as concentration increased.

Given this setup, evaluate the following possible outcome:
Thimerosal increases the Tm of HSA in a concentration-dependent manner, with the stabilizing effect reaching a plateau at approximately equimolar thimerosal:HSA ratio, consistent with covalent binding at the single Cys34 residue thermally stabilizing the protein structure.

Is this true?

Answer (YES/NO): NO